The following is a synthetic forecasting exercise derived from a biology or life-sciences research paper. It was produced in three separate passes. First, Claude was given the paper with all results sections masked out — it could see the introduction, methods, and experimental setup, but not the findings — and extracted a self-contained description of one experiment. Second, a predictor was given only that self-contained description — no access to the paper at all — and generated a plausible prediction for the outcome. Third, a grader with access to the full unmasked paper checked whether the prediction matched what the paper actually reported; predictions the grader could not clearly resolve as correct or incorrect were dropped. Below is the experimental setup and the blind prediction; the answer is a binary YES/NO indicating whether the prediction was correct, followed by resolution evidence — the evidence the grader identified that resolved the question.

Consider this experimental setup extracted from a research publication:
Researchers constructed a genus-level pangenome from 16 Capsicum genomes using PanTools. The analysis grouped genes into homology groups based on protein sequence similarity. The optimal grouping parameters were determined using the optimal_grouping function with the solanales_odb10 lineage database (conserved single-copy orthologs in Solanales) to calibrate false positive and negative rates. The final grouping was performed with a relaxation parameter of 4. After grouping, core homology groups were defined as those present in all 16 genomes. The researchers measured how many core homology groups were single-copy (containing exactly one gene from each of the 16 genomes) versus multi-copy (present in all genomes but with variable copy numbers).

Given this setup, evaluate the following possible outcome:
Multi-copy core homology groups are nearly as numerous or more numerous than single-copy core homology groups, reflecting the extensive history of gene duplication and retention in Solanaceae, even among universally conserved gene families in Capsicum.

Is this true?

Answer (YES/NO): NO